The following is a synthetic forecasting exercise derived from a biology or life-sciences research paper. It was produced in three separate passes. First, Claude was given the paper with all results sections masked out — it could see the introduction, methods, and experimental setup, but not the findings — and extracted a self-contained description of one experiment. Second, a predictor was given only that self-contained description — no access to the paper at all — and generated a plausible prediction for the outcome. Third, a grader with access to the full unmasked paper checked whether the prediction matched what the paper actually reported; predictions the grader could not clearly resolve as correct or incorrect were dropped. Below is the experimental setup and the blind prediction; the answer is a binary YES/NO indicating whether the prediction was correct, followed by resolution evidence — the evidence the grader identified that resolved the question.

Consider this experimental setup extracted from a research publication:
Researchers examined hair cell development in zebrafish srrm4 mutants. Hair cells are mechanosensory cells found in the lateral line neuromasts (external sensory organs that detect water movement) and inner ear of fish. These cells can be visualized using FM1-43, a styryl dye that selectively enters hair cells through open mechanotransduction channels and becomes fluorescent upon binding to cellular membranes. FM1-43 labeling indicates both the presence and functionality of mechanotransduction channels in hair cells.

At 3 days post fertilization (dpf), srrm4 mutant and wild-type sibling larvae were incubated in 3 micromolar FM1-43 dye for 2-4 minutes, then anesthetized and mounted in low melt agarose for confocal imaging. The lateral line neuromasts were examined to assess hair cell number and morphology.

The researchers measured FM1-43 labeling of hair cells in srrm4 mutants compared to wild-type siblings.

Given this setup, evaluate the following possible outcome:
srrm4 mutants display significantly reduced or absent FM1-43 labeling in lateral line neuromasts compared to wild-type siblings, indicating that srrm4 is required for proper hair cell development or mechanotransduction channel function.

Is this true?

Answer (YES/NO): NO